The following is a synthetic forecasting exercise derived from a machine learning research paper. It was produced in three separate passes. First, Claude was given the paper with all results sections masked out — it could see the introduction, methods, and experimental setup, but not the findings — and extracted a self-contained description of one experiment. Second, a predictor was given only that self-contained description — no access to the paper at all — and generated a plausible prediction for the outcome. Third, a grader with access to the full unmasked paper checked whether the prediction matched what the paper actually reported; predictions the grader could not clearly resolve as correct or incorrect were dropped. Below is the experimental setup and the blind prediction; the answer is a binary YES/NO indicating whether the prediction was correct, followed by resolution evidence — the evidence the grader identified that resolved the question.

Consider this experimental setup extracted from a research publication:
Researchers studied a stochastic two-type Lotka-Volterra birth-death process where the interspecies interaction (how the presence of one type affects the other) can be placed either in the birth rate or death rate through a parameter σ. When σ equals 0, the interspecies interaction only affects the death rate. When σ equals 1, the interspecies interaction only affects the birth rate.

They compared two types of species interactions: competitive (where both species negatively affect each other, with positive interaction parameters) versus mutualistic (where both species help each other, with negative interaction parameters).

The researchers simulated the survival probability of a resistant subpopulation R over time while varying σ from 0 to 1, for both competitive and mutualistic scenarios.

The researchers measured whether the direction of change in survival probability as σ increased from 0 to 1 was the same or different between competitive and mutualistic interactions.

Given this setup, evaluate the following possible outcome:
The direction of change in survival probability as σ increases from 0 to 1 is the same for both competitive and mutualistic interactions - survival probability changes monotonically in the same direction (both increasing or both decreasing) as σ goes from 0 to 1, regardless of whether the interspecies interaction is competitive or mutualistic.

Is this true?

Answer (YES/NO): NO